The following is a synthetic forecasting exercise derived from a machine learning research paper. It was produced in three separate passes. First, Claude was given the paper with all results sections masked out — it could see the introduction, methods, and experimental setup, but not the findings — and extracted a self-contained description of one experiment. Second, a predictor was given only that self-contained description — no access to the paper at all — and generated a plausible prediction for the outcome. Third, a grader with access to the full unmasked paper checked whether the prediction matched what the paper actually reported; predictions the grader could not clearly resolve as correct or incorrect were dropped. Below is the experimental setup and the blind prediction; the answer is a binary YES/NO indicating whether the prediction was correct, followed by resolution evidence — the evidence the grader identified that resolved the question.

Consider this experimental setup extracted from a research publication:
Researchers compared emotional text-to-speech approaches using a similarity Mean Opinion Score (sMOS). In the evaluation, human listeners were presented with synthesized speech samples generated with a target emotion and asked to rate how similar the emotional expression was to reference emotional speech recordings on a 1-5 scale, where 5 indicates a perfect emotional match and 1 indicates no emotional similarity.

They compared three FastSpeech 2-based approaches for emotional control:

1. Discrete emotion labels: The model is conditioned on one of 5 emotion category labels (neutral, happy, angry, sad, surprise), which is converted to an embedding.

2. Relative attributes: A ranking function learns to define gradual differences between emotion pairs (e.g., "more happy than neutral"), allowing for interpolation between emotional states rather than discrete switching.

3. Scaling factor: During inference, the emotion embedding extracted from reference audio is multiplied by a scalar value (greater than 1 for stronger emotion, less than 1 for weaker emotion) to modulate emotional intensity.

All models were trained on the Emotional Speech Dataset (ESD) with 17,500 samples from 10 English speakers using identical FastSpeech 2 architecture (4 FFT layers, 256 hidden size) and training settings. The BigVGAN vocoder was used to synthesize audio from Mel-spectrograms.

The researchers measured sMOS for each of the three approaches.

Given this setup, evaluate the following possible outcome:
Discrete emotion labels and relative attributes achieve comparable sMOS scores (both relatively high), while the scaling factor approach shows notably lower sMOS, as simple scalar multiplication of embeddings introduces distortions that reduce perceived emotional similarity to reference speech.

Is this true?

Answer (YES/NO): NO